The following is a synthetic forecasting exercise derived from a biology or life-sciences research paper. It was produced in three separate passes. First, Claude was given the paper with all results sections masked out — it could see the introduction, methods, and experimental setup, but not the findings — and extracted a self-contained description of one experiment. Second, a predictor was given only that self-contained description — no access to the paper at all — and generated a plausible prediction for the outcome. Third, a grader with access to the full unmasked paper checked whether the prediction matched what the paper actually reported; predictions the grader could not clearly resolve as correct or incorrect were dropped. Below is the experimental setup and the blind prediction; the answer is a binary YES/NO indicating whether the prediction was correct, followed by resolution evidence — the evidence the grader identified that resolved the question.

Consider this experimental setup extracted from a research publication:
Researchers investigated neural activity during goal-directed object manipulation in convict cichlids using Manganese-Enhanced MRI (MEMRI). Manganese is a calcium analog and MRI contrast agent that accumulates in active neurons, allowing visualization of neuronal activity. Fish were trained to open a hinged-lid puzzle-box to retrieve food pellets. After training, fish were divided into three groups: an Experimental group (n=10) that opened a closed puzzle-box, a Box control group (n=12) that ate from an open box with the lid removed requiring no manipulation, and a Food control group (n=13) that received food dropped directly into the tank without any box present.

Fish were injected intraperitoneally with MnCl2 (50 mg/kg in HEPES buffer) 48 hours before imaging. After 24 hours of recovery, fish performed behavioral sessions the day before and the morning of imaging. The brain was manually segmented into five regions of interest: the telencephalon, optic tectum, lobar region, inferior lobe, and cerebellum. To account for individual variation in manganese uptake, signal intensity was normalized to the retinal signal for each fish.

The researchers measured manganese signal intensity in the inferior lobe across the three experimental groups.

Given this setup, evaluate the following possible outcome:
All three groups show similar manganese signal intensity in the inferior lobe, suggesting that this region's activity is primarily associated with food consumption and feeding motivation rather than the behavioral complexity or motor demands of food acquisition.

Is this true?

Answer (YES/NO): NO